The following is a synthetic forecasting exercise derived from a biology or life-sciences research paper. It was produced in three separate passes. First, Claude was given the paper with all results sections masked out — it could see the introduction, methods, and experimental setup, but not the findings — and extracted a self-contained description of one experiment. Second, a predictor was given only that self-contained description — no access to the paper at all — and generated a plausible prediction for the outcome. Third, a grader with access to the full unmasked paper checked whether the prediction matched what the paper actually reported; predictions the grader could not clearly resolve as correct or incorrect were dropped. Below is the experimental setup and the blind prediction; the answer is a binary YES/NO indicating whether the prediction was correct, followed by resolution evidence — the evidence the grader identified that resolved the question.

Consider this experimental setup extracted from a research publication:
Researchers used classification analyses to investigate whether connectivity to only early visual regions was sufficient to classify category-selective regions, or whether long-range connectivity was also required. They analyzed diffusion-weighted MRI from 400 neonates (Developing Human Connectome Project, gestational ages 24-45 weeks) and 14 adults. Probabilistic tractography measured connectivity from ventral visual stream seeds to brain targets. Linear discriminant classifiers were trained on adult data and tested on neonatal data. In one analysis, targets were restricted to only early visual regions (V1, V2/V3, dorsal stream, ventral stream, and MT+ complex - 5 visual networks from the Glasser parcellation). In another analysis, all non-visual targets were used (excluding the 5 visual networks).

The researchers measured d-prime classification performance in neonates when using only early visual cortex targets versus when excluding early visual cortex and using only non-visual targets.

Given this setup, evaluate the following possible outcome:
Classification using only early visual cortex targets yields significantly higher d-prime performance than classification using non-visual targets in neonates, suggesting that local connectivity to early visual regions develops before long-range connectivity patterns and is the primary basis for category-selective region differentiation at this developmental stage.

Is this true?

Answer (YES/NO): NO